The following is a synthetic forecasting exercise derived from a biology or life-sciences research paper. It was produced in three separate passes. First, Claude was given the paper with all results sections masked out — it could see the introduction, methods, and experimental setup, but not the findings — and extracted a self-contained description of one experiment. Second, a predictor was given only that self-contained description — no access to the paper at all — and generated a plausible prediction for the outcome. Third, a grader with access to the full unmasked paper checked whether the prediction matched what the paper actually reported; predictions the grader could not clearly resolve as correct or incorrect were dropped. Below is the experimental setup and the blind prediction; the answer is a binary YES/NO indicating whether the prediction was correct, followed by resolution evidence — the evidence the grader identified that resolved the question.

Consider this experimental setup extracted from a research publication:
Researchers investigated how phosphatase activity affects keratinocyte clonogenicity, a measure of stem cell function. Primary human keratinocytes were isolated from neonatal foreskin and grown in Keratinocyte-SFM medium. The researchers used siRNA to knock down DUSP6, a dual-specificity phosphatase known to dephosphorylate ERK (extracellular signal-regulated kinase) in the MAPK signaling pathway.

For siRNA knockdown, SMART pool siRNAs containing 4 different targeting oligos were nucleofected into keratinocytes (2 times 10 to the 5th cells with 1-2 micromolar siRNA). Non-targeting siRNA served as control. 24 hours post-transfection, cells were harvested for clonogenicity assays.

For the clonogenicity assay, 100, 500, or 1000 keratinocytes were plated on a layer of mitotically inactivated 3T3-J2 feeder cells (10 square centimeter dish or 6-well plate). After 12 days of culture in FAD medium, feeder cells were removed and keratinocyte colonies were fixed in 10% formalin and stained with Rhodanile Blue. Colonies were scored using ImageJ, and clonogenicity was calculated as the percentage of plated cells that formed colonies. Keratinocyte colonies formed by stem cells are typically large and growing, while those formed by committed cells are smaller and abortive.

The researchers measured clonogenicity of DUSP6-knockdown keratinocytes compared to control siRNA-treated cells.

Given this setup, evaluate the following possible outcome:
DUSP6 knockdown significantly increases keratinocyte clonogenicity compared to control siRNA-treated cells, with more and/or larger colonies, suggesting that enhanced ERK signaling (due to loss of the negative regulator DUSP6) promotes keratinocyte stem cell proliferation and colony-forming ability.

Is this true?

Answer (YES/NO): YES